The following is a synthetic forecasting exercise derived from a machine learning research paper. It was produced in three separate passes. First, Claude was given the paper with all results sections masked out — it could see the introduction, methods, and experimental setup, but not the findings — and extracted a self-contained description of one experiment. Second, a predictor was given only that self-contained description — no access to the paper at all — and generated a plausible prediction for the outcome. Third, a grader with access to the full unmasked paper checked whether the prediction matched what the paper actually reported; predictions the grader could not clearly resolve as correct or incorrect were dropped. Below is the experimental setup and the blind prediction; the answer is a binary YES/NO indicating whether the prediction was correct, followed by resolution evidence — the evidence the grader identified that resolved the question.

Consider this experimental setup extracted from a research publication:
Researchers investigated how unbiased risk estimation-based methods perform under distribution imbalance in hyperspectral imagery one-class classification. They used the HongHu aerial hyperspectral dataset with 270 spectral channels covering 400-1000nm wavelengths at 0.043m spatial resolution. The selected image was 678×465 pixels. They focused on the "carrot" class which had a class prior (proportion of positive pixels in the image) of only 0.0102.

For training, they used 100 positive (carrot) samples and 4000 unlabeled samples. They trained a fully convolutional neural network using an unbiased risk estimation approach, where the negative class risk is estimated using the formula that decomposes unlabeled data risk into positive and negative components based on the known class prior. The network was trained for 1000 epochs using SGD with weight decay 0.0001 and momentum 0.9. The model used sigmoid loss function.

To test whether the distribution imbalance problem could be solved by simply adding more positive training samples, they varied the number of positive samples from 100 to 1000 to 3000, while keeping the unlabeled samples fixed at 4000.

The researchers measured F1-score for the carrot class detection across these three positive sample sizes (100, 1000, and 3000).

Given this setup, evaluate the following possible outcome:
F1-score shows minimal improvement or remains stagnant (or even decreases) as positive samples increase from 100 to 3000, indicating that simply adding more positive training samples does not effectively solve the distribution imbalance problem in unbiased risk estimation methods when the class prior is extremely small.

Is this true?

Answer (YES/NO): YES